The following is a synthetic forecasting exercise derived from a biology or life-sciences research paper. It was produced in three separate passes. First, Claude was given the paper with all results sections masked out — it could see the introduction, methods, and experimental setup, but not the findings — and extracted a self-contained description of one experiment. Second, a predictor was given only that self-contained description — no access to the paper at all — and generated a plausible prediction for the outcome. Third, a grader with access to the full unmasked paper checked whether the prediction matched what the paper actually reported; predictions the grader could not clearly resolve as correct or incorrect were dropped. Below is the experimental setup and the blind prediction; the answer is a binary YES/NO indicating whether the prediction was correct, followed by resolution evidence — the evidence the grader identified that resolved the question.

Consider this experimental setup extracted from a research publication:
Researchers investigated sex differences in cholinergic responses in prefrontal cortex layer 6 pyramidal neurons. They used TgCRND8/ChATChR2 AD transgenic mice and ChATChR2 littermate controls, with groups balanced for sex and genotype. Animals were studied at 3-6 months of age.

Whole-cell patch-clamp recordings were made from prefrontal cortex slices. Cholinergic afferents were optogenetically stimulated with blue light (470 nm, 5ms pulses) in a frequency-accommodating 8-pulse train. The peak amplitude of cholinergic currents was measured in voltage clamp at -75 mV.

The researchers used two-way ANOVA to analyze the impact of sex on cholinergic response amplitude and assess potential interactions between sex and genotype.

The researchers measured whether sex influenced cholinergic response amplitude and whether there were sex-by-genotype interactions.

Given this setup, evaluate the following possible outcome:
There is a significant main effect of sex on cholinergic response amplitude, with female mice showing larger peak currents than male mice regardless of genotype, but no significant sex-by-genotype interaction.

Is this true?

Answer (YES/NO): NO